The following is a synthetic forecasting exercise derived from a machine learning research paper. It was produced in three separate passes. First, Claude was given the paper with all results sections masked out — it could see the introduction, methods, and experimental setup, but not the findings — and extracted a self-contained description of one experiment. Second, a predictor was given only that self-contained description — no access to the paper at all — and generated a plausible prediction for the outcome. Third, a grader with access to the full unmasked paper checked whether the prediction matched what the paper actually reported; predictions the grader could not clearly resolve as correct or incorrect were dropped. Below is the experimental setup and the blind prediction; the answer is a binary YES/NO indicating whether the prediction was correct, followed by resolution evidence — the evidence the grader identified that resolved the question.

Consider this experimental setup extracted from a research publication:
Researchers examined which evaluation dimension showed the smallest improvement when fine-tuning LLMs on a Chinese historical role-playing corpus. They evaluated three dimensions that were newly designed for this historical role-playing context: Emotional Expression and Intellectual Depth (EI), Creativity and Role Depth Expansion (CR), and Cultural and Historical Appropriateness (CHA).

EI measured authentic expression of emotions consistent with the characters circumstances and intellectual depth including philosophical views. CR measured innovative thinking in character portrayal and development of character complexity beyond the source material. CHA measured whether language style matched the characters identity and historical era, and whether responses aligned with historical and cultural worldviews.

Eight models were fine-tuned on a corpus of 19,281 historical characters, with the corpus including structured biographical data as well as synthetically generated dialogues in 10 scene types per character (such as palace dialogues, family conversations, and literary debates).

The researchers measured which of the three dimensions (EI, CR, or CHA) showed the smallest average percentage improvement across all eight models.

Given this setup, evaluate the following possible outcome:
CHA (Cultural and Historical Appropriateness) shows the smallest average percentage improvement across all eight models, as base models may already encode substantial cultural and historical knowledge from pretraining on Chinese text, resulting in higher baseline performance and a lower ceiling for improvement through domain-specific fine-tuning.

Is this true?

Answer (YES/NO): NO